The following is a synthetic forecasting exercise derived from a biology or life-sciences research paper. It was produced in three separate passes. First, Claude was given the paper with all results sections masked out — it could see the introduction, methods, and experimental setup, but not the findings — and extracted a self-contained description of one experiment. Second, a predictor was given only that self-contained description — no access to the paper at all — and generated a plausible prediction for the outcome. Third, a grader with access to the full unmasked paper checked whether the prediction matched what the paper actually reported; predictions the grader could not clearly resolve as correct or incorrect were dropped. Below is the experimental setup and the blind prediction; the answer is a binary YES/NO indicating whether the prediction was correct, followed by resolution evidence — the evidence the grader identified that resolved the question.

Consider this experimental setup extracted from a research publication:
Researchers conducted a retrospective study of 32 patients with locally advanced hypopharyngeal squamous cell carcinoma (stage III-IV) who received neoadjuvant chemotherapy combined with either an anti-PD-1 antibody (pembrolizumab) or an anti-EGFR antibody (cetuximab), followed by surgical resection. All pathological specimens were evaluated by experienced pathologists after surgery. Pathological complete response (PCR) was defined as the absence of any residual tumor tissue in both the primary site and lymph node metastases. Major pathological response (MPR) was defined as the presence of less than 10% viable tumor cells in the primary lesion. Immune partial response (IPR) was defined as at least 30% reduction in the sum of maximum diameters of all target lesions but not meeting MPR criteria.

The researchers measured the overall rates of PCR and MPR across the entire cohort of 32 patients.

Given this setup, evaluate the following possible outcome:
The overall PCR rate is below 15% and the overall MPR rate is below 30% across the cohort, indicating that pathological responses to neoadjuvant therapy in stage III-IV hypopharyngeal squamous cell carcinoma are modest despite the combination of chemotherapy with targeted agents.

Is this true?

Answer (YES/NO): NO